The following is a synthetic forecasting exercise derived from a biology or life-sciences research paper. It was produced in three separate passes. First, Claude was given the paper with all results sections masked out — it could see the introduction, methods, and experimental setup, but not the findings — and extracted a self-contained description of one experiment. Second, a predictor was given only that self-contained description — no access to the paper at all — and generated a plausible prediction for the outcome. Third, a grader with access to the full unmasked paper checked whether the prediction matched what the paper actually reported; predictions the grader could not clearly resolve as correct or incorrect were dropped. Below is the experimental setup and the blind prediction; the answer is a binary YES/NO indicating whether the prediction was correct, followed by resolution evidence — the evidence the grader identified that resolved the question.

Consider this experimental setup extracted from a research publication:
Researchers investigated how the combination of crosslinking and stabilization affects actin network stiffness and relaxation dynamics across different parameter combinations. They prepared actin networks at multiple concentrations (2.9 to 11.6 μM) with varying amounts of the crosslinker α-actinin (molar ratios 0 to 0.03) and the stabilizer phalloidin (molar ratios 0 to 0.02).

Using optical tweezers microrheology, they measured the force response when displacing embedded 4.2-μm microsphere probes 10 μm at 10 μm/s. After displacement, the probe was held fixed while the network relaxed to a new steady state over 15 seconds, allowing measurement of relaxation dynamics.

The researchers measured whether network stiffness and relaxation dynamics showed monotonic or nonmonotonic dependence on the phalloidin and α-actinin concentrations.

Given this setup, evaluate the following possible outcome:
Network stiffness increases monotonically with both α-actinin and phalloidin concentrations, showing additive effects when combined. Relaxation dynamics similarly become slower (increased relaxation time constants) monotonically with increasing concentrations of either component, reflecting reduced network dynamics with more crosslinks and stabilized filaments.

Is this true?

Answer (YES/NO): NO